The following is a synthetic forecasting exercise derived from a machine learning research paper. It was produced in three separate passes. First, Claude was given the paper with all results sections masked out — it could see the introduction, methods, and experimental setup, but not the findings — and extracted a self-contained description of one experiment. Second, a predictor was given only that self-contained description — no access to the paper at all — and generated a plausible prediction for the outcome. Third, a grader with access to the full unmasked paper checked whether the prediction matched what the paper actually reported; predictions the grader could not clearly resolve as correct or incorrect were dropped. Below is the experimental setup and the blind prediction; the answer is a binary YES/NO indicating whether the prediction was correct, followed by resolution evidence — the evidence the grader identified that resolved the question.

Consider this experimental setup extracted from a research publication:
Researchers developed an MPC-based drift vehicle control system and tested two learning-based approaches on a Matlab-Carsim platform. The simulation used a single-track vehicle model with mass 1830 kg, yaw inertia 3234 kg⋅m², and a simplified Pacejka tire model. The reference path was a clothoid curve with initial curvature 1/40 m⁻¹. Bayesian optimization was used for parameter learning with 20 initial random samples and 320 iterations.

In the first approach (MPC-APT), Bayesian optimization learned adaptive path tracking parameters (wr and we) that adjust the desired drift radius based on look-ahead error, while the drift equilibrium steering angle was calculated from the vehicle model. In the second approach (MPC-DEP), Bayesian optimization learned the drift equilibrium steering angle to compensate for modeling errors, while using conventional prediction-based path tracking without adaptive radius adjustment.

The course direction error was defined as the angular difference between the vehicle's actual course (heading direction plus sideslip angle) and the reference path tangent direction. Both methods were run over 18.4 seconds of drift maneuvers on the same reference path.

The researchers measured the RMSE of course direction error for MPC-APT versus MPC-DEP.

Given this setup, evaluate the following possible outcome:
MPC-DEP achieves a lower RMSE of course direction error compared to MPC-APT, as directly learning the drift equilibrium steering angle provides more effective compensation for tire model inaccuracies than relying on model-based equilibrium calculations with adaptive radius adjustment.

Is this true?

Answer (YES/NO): YES